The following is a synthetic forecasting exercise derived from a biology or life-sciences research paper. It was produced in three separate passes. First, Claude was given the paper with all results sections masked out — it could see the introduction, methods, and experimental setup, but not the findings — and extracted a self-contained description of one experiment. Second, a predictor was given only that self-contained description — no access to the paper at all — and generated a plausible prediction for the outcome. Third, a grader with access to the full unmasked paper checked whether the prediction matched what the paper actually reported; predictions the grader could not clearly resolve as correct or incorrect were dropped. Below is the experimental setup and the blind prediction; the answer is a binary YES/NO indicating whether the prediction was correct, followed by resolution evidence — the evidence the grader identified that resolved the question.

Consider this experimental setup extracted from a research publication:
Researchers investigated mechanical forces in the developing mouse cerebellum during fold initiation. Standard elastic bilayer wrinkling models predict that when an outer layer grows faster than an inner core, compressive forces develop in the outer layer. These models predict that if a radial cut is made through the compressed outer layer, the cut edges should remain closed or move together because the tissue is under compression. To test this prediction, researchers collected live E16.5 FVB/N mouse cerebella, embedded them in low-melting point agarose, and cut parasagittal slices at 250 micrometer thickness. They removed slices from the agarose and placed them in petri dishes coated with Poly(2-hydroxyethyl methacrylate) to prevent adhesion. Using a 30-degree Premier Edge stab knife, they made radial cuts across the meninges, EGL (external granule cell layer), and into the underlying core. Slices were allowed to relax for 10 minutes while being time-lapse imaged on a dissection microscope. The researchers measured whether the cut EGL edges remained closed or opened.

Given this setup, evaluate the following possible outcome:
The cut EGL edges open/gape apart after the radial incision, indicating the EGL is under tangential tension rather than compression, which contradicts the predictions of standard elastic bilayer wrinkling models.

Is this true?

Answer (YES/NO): YES